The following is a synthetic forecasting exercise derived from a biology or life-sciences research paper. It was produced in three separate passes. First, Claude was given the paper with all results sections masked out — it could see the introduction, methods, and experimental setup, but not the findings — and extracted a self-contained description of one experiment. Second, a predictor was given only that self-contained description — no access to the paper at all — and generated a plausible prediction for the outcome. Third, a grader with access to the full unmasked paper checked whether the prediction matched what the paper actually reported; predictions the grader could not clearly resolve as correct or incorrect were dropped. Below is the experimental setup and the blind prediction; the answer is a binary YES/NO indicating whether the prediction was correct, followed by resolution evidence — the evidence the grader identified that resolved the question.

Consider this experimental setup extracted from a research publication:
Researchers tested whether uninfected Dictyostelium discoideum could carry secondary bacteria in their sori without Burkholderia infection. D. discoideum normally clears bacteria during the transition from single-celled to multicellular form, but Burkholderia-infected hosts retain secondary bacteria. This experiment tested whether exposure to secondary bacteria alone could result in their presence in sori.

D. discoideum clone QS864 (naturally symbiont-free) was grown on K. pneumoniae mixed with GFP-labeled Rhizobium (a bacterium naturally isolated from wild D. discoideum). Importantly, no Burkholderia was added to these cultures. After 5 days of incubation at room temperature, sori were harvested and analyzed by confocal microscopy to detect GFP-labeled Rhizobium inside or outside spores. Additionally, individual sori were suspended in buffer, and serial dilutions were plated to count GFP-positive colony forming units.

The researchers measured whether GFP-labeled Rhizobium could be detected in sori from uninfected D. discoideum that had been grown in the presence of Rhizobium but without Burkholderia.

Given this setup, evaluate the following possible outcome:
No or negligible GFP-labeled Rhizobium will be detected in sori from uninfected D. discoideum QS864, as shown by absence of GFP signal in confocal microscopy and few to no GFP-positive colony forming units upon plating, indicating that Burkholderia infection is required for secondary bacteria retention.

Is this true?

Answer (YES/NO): YES